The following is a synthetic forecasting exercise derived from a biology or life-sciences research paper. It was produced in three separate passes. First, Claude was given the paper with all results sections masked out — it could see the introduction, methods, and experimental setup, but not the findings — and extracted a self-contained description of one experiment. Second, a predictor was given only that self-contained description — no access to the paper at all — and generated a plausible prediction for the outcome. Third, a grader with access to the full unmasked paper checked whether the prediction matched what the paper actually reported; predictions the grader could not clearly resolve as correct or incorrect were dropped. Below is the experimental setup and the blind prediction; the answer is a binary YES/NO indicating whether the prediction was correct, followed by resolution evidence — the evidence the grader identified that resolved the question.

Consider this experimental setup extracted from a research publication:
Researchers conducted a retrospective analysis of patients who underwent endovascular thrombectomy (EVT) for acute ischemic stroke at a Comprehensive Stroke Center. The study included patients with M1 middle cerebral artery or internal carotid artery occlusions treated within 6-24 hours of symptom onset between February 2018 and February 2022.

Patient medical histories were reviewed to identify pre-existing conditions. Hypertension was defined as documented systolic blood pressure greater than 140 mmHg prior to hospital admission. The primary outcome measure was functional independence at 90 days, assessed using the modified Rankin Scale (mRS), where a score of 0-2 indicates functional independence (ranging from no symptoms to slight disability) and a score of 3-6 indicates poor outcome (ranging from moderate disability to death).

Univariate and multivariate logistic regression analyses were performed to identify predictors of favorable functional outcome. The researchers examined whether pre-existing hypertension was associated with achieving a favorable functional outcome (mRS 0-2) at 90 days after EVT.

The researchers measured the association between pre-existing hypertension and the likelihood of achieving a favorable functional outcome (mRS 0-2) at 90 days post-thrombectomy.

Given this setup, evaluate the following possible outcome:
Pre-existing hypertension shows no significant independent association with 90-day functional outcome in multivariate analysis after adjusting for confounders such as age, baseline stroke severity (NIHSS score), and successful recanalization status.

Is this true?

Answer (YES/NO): YES